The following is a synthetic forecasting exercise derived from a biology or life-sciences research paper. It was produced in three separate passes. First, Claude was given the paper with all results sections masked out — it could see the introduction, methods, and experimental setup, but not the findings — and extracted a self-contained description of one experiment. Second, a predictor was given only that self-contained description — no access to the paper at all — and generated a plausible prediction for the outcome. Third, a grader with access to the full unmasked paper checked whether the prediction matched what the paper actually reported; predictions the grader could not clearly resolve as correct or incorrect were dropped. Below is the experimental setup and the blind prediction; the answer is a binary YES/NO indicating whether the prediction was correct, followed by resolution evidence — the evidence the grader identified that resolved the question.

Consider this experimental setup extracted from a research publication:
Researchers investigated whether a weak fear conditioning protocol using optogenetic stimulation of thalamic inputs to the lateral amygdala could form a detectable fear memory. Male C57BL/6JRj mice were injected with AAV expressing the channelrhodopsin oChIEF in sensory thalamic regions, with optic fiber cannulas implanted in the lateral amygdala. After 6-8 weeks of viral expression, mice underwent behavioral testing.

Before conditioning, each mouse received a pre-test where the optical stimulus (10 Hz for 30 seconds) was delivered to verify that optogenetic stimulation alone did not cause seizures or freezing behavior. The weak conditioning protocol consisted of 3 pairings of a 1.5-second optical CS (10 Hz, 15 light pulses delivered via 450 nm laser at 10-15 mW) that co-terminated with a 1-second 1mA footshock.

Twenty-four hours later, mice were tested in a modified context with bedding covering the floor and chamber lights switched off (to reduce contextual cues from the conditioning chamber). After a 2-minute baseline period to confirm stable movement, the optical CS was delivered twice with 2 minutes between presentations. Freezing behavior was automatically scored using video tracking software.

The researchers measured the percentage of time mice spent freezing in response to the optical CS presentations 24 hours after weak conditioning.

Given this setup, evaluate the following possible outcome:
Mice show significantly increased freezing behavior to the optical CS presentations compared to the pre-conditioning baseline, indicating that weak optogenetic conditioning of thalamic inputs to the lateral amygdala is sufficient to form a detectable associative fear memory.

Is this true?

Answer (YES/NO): NO